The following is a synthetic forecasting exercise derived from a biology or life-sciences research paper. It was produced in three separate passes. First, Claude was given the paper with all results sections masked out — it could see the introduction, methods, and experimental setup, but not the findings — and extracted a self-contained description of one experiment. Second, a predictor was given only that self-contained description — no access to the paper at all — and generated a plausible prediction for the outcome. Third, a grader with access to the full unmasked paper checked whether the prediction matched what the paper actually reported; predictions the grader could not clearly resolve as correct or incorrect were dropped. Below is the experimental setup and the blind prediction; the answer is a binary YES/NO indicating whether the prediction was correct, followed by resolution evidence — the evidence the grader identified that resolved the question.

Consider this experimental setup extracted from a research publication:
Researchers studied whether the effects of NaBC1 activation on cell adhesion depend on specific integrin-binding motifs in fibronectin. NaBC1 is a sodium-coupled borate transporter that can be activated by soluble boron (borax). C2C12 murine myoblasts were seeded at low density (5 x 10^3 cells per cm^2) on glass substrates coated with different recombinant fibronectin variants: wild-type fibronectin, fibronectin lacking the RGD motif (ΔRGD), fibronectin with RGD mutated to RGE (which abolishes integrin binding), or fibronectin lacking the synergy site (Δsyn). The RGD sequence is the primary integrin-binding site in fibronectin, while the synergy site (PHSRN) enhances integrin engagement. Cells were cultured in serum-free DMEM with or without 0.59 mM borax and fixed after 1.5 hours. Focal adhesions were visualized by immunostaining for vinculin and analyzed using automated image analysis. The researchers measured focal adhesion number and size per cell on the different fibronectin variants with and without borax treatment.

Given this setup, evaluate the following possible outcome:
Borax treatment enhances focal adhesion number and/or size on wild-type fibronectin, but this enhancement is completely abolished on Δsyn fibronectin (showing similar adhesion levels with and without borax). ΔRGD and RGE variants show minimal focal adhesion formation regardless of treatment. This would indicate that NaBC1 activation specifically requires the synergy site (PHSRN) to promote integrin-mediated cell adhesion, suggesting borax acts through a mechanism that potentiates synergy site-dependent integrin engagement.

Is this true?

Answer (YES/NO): NO